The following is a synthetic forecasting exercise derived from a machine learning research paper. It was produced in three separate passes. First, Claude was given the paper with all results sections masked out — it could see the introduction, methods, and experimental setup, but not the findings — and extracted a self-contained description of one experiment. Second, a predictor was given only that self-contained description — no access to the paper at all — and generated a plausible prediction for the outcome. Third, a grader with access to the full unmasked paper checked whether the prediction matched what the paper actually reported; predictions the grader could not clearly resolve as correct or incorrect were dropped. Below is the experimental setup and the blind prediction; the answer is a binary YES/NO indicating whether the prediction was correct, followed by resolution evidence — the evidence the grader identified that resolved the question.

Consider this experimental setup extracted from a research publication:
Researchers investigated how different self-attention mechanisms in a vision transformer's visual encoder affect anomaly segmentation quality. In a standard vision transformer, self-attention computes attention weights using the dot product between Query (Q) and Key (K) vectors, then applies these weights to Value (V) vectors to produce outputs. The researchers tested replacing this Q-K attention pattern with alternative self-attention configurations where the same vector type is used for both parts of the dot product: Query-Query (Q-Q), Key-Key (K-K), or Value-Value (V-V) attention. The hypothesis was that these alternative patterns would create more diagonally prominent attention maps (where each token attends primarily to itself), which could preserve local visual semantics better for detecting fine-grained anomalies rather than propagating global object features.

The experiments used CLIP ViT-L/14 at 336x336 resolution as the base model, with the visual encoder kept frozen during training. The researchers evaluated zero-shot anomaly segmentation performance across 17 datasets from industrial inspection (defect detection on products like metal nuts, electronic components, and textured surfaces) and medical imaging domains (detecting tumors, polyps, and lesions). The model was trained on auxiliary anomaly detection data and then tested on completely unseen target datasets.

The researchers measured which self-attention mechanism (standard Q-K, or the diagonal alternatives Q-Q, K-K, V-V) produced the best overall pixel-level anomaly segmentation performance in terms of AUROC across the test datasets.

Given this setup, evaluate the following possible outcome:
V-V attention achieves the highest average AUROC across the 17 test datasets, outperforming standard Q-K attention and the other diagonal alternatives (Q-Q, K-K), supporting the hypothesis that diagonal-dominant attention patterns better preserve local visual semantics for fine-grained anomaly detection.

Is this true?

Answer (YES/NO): YES